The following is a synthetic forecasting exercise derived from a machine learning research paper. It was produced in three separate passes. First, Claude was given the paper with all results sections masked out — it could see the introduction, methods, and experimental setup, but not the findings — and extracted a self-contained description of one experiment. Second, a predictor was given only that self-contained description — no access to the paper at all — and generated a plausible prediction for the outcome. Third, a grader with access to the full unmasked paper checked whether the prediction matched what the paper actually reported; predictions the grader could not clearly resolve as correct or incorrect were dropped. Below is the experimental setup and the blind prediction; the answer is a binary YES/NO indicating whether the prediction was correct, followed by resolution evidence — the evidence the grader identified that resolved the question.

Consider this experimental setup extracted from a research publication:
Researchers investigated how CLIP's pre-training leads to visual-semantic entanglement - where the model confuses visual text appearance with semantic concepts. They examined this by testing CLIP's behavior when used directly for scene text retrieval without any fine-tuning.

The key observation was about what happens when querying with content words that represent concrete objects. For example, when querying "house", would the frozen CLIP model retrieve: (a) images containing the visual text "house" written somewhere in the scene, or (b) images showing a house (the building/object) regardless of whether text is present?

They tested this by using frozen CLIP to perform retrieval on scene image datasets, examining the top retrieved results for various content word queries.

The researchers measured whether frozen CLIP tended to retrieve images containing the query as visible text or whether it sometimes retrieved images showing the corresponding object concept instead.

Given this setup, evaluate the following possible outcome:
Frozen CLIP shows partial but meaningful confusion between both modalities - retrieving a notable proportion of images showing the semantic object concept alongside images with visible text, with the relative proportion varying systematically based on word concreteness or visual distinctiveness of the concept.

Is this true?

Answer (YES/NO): NO